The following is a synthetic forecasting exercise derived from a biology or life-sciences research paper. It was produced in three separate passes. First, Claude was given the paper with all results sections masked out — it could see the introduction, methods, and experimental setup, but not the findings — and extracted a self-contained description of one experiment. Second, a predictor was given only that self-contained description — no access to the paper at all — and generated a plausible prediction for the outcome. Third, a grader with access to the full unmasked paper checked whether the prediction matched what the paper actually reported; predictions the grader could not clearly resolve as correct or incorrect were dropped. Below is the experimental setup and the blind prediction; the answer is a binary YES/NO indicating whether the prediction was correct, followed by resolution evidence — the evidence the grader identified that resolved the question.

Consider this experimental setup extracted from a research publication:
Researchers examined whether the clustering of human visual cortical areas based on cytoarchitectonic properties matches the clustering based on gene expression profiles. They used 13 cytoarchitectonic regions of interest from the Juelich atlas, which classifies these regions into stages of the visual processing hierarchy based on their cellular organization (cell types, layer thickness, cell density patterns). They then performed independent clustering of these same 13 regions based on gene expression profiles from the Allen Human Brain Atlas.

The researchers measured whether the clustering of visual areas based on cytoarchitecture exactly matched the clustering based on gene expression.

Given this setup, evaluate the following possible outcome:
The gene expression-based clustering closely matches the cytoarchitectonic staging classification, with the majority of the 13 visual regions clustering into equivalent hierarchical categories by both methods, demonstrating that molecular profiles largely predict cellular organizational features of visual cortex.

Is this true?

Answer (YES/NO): NO